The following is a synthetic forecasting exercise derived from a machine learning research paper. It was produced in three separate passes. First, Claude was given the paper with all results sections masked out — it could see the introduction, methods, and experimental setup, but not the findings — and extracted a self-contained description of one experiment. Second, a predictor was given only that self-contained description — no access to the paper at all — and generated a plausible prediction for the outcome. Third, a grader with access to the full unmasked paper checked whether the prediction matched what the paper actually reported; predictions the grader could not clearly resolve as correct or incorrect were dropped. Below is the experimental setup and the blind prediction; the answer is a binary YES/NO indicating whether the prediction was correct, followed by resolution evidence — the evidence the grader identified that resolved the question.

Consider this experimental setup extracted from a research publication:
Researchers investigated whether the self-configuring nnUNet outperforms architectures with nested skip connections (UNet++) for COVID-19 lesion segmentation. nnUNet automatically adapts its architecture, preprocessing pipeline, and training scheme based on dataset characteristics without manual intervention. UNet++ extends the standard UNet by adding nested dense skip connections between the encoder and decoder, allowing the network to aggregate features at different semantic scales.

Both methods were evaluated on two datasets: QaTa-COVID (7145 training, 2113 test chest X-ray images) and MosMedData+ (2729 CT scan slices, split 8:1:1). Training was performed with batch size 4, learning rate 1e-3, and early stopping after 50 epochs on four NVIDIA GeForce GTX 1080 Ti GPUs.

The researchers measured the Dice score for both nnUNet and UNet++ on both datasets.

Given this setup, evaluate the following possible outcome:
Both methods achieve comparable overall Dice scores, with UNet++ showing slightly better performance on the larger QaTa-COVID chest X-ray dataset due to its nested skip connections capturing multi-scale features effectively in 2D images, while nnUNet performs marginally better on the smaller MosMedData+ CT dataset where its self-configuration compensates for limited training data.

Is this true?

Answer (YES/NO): NO